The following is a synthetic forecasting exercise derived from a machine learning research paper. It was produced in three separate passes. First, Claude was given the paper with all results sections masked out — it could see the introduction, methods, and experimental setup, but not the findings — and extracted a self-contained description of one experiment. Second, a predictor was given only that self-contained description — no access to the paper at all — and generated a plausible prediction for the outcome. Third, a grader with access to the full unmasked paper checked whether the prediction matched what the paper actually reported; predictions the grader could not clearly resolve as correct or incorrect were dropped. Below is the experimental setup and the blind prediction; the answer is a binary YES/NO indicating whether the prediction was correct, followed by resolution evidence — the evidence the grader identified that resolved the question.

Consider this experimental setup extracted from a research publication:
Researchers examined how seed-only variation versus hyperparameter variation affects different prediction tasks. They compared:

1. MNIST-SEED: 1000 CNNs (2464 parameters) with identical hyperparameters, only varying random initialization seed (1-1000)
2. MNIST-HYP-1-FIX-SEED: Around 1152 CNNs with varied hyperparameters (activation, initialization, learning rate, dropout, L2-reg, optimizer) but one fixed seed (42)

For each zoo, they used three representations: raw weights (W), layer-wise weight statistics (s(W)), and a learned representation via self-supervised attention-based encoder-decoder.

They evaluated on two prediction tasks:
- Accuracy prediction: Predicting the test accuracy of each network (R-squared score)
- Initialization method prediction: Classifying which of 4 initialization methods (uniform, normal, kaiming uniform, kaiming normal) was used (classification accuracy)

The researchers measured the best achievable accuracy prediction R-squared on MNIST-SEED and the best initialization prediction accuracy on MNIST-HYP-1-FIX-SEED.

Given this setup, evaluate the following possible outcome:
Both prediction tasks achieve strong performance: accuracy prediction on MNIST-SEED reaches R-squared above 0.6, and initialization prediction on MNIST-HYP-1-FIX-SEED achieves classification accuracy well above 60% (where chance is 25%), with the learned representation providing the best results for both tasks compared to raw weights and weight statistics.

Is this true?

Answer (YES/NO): NO